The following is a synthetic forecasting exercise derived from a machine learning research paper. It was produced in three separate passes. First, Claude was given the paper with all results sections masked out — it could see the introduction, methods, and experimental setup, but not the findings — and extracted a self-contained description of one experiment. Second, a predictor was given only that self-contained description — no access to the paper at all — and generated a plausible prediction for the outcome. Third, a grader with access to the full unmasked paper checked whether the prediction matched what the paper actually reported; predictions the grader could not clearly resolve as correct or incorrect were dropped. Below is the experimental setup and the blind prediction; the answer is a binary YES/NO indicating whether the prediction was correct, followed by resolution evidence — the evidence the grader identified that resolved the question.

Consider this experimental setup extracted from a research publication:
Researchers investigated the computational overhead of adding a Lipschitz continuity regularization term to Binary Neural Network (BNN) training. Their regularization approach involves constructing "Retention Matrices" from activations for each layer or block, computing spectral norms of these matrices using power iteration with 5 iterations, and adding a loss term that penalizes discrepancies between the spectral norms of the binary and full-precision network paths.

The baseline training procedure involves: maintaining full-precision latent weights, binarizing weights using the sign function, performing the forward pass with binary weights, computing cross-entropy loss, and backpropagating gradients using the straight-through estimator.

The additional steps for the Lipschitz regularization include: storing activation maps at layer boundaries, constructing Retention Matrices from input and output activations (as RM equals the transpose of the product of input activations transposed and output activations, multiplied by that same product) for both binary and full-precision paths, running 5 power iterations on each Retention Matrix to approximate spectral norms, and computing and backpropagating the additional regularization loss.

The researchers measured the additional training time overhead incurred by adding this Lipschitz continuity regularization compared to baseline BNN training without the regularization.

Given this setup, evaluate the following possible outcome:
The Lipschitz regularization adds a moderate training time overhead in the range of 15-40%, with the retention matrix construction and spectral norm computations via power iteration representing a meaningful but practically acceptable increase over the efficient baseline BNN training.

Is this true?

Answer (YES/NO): YES